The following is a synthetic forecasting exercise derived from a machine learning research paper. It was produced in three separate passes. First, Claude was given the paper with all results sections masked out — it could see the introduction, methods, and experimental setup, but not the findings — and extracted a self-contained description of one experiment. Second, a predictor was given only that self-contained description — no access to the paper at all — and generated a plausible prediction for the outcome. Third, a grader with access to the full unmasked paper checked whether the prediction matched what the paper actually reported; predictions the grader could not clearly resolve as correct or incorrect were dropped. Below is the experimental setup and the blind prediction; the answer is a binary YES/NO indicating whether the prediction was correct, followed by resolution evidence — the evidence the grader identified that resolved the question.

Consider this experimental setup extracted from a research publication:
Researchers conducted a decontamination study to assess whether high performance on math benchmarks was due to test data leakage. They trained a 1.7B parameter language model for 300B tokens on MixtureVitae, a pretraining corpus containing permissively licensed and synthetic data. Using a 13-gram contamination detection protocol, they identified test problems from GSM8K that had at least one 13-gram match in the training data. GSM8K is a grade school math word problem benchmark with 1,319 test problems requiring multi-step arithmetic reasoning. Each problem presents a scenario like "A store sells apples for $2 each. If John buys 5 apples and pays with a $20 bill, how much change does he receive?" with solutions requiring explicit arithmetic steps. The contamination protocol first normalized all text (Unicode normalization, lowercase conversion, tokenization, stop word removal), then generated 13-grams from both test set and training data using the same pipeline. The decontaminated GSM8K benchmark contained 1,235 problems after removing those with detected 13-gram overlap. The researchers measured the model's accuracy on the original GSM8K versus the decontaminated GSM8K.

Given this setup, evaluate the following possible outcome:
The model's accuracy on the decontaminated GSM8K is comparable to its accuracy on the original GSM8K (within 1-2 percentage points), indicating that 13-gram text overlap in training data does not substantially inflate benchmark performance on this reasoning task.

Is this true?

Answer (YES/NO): YES